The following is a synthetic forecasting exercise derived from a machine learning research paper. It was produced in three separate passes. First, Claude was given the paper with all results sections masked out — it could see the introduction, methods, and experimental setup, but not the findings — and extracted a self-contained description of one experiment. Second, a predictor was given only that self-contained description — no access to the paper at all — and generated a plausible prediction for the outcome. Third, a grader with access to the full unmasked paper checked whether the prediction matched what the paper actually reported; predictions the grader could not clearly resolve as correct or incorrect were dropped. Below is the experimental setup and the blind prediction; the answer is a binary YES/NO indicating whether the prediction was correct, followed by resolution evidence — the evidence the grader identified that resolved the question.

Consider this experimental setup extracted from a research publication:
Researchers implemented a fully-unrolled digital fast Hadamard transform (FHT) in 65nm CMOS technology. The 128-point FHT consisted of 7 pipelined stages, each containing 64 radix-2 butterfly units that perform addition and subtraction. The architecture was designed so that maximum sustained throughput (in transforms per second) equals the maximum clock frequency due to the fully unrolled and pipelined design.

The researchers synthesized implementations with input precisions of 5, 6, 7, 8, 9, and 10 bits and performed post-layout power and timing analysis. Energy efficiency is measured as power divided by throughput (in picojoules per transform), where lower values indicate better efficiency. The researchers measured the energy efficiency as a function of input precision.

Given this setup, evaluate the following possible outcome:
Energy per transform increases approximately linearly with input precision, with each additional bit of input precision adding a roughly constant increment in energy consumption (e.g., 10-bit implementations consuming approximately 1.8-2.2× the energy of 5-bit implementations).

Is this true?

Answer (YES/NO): YES